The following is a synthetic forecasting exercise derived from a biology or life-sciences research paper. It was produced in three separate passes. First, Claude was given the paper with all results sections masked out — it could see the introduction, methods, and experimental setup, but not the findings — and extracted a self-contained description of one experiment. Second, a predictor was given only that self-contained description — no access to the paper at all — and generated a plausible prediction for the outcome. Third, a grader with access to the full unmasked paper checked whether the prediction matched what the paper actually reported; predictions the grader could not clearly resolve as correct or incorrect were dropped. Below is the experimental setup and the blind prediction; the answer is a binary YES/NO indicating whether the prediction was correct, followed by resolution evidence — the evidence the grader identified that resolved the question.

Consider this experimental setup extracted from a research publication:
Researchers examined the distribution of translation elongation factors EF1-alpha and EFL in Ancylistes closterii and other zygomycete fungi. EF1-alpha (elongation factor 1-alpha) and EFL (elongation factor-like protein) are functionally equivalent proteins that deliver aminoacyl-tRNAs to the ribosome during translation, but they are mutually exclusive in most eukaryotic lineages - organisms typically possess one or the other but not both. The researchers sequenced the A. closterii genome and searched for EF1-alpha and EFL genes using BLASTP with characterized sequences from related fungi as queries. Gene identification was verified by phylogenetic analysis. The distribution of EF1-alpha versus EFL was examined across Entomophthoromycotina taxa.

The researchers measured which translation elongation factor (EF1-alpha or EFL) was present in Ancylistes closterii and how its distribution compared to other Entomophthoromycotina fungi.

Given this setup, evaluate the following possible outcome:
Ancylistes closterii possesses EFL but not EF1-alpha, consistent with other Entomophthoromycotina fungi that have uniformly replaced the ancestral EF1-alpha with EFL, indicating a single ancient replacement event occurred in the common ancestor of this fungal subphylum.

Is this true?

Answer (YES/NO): NO